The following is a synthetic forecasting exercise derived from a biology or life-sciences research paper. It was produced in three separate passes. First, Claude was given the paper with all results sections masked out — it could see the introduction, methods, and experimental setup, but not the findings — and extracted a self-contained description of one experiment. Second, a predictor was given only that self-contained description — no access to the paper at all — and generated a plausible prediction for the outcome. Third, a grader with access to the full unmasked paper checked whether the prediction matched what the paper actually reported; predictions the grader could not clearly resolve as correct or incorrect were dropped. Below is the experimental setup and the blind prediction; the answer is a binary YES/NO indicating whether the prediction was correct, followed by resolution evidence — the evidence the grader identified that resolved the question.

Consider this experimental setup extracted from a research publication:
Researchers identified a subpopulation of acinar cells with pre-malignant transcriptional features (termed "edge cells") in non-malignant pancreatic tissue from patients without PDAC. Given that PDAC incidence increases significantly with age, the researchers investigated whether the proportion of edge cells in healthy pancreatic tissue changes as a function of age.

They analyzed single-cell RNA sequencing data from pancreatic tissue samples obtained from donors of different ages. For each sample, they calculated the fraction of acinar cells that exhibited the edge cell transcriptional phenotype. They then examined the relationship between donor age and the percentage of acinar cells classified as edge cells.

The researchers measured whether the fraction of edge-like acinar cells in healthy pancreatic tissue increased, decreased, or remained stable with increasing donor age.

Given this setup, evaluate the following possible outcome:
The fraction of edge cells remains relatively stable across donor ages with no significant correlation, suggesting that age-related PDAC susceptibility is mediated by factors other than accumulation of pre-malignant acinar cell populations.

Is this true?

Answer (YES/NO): NO